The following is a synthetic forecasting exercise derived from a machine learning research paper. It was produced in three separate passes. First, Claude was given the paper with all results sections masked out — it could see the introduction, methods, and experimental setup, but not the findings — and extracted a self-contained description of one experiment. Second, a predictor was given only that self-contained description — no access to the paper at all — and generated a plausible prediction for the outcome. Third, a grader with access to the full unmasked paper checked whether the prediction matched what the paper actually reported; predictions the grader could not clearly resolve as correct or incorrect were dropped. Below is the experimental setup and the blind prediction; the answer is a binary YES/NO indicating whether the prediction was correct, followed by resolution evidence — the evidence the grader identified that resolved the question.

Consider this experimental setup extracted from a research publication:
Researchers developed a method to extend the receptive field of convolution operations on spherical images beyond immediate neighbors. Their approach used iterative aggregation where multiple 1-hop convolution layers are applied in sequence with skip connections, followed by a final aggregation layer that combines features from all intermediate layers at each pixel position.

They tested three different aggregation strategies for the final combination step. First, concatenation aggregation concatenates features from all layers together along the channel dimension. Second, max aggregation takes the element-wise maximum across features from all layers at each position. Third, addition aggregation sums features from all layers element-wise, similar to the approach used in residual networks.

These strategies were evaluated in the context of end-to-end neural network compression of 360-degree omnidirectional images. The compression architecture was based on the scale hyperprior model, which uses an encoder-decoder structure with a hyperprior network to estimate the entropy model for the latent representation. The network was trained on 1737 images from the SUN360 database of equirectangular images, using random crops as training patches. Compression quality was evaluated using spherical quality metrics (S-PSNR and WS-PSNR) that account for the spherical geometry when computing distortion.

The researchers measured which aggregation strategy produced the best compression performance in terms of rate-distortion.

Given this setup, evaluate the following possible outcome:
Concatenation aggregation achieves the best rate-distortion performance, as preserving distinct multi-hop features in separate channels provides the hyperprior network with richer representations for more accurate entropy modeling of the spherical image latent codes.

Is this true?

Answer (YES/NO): NO